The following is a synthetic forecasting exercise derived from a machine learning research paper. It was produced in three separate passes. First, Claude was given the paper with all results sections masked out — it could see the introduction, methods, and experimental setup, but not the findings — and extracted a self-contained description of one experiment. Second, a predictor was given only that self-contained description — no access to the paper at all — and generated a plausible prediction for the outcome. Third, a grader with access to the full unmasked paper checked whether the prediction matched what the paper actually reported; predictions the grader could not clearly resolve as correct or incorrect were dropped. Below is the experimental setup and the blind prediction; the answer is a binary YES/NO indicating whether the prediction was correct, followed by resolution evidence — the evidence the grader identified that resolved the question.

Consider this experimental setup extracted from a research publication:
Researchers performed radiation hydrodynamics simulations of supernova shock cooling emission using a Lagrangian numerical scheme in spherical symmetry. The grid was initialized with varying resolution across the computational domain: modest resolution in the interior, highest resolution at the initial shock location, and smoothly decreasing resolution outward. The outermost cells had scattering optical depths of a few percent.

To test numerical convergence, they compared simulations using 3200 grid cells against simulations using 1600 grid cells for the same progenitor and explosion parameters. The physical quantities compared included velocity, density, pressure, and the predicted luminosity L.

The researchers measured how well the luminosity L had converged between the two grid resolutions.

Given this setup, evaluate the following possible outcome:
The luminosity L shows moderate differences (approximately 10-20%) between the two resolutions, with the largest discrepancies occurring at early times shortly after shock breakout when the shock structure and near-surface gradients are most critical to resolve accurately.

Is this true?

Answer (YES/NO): NO